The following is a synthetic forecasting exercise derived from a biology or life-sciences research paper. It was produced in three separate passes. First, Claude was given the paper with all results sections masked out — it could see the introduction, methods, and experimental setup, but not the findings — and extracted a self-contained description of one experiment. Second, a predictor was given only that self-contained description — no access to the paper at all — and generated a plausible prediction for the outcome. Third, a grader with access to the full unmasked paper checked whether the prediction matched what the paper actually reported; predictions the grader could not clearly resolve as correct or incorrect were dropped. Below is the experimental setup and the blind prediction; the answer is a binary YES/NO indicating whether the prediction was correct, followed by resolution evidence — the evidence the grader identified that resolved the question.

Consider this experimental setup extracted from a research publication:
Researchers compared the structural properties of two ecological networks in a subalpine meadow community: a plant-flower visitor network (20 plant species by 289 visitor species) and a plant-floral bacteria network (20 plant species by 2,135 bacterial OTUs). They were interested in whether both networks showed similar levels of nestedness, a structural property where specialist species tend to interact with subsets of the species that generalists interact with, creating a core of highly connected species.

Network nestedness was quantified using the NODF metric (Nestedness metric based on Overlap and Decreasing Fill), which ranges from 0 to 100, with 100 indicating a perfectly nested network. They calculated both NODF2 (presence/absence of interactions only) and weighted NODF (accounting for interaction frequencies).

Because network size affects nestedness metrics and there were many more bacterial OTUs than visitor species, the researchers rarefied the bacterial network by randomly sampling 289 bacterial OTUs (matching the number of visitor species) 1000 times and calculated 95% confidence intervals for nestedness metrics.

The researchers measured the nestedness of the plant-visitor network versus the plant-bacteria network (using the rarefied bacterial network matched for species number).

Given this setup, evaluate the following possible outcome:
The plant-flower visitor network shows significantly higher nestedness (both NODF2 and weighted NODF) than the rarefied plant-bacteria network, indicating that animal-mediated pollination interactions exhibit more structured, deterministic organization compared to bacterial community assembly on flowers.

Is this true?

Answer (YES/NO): NO